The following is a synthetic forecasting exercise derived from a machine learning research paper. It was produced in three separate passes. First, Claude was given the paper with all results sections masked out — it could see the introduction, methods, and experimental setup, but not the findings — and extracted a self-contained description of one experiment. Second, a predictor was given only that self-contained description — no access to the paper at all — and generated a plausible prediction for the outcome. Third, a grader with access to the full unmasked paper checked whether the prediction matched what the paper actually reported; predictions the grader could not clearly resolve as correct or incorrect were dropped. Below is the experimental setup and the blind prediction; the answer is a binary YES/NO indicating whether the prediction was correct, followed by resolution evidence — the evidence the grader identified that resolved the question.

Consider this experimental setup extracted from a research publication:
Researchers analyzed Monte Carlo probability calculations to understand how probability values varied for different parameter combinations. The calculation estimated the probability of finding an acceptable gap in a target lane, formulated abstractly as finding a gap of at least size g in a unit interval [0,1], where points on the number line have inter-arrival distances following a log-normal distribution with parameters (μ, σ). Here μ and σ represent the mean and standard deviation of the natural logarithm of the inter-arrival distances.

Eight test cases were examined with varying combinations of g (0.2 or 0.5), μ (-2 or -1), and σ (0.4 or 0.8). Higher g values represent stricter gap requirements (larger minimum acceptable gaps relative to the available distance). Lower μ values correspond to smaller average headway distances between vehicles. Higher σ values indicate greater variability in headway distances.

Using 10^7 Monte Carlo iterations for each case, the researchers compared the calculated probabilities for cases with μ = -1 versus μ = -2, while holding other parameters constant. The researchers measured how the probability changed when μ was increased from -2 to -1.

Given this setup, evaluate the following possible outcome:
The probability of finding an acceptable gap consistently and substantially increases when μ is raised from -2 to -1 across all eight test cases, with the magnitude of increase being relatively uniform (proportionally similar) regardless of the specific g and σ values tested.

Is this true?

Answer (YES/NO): NO